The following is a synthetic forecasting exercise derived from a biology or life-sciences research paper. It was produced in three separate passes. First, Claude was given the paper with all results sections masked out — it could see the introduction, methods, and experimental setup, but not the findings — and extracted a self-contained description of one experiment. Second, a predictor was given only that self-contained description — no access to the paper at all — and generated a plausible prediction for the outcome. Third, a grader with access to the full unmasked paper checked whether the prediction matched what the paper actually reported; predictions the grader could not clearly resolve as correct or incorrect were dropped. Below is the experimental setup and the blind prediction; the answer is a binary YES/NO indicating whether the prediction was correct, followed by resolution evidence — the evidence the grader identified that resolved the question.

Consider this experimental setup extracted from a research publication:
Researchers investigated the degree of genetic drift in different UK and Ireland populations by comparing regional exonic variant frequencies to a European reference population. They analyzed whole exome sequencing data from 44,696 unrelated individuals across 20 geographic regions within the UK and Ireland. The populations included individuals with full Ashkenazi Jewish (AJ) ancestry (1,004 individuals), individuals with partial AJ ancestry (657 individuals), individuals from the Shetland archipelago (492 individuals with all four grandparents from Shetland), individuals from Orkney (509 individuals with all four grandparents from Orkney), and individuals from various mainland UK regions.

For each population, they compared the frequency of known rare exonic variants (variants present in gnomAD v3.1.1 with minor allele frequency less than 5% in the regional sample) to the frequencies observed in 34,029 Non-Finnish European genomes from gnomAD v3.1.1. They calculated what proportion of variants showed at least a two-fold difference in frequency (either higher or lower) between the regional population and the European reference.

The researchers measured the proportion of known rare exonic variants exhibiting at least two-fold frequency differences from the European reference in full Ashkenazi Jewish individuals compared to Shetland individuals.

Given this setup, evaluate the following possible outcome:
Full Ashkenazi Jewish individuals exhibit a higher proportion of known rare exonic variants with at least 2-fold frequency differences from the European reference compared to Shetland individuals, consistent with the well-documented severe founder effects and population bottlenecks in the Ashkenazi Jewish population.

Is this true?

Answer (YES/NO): YES